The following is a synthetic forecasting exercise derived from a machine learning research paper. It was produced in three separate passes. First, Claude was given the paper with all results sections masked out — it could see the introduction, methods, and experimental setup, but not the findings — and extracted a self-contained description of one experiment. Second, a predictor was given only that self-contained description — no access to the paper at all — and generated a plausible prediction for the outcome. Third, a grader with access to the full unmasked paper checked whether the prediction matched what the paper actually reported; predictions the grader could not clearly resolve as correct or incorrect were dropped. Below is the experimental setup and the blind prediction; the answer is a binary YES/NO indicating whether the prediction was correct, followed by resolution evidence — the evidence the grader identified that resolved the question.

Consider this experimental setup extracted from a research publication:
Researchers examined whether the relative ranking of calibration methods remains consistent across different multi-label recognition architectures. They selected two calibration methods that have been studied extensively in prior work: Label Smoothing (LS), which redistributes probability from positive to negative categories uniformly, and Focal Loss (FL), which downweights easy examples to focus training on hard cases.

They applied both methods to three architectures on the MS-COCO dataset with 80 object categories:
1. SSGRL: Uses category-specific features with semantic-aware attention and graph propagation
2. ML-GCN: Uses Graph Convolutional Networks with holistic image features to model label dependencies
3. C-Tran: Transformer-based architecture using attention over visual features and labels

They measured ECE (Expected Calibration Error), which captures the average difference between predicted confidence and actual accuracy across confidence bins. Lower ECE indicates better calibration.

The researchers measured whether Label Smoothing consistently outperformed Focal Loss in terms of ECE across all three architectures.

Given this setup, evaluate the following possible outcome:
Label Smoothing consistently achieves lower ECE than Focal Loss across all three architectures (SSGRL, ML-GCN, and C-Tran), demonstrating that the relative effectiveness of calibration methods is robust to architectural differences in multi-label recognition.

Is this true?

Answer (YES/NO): YES